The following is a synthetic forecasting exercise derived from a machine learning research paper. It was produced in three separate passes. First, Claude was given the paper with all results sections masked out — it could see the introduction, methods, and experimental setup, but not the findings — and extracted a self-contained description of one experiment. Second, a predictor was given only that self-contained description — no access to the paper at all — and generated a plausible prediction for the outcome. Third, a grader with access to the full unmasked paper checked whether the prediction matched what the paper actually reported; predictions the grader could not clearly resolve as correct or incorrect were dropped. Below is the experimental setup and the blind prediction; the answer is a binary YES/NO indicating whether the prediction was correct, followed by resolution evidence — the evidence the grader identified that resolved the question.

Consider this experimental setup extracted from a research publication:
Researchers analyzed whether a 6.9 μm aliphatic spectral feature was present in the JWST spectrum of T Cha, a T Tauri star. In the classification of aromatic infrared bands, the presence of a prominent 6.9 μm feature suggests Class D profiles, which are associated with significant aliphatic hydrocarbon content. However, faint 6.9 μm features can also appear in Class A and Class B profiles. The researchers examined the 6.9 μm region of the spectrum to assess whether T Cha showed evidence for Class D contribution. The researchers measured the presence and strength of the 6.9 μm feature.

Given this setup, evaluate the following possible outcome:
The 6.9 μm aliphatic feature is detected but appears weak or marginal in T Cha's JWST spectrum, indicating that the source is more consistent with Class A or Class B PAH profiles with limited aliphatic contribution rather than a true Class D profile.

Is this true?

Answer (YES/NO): YES